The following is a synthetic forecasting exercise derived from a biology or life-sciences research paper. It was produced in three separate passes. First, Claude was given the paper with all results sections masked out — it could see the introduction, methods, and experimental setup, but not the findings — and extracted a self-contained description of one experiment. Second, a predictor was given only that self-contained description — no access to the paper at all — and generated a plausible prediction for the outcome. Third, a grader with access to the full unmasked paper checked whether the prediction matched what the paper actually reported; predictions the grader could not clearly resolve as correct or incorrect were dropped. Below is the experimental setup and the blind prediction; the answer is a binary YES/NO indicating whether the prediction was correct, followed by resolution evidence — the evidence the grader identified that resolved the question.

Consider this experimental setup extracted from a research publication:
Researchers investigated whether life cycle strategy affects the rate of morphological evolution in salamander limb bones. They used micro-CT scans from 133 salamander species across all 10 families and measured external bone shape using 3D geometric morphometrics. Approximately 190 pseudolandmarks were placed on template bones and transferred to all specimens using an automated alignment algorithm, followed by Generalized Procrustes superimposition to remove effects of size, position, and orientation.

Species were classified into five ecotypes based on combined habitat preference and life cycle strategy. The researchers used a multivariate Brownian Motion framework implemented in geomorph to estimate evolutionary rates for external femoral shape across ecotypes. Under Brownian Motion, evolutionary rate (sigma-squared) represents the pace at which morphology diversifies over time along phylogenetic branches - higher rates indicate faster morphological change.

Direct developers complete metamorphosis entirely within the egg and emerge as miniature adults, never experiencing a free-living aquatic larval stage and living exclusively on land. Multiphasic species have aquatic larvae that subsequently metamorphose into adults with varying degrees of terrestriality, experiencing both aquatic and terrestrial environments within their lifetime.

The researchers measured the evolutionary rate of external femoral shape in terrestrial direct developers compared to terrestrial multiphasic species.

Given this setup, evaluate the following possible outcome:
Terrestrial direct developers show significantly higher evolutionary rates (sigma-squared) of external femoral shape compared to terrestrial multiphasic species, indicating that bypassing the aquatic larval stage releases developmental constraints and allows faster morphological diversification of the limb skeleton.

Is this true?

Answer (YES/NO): NO